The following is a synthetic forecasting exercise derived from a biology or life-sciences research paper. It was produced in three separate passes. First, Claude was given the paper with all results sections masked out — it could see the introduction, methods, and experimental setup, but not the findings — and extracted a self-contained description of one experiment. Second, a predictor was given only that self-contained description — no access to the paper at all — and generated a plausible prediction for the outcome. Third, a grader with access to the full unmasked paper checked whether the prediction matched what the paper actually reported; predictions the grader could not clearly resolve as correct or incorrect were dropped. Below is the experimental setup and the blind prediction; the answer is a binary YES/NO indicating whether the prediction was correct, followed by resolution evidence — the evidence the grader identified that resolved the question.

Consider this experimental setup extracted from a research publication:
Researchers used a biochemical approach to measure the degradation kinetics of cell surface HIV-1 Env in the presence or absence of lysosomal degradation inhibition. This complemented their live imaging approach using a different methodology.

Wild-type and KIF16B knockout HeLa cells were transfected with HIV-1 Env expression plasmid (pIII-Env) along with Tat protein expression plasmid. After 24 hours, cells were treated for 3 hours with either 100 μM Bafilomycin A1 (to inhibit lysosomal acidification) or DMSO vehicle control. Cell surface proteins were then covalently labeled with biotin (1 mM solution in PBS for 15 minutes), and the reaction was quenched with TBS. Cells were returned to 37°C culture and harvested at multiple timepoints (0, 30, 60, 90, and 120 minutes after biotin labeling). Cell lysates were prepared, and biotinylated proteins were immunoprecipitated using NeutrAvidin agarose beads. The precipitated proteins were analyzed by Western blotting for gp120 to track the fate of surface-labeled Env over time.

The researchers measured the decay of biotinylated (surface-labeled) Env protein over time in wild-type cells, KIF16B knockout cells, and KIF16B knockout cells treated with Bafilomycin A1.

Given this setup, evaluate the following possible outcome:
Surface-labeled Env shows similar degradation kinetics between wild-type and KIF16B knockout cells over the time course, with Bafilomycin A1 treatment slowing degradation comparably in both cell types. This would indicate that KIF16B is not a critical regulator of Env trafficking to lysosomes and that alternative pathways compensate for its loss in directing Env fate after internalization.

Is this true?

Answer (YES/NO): NO